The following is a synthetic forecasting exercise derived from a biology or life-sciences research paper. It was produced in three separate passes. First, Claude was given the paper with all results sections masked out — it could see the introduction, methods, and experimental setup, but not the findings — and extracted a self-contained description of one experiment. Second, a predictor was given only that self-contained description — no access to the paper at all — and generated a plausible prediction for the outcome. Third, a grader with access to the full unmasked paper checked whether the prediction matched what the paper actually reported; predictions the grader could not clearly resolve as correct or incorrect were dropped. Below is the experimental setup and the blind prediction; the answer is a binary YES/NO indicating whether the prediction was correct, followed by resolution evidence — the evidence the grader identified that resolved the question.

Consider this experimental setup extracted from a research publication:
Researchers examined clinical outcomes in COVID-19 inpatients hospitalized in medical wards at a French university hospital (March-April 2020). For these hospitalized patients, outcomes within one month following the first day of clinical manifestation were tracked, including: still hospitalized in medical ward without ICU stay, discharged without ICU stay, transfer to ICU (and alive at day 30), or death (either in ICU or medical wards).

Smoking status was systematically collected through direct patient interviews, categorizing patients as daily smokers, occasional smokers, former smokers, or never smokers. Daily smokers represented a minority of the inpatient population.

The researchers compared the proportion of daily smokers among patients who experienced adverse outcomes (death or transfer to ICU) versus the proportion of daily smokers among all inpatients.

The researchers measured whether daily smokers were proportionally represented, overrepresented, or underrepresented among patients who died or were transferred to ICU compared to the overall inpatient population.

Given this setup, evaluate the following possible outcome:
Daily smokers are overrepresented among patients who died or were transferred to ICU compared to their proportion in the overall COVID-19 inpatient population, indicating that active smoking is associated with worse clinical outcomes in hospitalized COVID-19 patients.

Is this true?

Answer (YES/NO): NO